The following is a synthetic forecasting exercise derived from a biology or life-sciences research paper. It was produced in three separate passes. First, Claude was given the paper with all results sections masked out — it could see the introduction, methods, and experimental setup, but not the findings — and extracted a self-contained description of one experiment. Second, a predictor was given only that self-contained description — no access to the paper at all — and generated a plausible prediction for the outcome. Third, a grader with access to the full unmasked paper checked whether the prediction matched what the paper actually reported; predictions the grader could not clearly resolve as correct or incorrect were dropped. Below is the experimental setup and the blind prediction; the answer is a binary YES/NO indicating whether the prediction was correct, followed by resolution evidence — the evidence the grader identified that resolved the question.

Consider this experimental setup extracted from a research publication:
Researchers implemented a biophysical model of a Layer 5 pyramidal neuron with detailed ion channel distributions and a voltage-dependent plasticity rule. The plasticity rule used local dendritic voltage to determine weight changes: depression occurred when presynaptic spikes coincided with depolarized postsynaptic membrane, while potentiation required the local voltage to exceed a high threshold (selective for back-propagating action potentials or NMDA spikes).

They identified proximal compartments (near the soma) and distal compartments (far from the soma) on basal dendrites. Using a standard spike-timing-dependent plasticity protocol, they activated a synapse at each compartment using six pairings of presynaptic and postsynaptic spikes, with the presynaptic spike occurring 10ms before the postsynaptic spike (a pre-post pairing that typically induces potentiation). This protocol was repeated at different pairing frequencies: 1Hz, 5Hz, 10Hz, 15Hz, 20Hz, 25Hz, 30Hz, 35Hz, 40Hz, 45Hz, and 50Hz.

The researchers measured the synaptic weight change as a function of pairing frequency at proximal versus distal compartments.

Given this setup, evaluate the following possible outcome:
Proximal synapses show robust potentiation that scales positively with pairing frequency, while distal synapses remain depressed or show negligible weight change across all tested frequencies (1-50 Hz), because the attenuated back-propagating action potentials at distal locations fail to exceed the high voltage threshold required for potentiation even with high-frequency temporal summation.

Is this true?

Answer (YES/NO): NO